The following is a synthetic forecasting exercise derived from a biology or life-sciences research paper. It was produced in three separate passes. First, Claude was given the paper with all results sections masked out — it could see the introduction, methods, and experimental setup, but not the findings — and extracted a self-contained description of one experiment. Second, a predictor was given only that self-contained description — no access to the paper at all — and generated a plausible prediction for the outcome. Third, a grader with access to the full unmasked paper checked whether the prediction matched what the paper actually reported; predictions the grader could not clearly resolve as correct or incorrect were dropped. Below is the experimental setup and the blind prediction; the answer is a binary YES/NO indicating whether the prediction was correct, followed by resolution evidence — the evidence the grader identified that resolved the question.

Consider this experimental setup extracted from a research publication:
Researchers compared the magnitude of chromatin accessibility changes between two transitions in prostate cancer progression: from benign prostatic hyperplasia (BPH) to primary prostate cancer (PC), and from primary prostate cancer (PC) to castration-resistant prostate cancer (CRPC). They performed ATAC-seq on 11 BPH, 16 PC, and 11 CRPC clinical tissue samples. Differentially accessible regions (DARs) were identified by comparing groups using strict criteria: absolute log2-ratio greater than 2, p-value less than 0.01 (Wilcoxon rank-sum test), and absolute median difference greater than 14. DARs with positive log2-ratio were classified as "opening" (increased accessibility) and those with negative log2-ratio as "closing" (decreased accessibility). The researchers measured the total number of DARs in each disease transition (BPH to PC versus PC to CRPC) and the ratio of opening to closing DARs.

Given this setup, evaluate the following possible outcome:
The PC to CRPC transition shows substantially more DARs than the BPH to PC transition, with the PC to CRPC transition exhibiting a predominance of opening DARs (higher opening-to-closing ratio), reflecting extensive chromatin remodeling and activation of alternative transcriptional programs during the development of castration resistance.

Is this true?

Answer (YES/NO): NO